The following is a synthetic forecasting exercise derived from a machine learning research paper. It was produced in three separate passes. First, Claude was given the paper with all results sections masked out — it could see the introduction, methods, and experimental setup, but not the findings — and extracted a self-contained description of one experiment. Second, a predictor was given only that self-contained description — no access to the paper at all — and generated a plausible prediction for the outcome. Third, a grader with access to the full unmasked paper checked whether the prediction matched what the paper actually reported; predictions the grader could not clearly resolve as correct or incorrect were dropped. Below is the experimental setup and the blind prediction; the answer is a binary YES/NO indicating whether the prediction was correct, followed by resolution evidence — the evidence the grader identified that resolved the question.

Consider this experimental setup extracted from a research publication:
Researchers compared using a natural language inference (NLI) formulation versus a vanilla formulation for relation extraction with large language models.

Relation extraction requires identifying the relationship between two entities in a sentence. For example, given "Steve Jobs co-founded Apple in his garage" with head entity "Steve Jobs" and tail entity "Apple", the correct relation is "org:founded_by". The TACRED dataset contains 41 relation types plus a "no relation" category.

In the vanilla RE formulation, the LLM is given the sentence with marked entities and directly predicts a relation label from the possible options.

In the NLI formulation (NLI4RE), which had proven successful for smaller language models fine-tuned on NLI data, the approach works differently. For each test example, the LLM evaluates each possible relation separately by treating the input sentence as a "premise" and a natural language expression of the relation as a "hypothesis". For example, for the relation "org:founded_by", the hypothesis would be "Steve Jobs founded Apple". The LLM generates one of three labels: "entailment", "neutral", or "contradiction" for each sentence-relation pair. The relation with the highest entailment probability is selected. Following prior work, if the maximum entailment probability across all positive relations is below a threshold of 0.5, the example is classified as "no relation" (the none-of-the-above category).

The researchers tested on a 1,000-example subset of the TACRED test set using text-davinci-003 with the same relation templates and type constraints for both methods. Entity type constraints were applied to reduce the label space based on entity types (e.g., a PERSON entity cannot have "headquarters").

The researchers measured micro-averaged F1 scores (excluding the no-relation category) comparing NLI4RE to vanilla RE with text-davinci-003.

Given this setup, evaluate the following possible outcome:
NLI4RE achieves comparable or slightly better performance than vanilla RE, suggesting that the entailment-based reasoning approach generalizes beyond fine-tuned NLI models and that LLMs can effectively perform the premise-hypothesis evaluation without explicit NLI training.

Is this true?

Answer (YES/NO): NO